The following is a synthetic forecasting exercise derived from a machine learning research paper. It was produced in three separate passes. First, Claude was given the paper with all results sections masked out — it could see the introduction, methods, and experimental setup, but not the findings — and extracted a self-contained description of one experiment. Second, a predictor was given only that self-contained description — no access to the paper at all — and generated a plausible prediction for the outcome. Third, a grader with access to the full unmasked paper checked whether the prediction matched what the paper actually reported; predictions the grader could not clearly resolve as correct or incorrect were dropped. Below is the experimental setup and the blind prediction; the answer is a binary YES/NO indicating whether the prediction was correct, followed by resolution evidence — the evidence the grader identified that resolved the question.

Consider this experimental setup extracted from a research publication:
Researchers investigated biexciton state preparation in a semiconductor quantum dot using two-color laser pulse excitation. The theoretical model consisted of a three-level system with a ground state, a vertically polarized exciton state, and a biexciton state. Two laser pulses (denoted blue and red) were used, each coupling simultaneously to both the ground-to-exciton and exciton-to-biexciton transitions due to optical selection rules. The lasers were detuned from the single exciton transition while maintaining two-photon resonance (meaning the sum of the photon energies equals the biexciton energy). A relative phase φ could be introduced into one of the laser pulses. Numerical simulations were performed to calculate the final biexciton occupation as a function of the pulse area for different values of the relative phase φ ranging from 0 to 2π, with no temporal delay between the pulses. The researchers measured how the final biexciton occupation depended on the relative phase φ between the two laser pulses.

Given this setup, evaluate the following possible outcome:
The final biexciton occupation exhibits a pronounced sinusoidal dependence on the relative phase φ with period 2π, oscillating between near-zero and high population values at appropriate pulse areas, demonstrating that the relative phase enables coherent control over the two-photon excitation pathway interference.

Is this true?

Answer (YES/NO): NO